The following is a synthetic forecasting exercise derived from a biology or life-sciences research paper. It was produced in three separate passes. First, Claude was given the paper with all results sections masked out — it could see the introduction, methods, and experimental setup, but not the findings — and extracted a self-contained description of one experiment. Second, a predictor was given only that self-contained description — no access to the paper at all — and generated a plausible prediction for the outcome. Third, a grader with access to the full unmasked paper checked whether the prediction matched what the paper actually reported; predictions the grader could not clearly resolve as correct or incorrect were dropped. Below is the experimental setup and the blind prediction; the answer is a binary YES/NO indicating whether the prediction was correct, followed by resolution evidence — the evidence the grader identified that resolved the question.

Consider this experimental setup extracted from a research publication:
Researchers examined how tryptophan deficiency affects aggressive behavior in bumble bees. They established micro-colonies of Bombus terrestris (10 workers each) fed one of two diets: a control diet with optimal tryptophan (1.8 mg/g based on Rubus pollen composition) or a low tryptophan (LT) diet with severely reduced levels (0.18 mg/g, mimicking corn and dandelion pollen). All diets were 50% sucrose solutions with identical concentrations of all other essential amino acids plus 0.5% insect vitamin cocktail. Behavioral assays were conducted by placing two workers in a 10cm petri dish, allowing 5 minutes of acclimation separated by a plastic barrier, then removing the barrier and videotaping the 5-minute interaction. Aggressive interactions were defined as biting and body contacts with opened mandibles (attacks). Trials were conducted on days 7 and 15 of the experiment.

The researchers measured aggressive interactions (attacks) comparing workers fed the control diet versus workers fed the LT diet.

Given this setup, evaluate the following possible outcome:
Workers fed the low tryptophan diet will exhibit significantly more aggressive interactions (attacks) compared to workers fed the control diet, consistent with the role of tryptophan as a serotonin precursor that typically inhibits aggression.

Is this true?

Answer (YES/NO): YES